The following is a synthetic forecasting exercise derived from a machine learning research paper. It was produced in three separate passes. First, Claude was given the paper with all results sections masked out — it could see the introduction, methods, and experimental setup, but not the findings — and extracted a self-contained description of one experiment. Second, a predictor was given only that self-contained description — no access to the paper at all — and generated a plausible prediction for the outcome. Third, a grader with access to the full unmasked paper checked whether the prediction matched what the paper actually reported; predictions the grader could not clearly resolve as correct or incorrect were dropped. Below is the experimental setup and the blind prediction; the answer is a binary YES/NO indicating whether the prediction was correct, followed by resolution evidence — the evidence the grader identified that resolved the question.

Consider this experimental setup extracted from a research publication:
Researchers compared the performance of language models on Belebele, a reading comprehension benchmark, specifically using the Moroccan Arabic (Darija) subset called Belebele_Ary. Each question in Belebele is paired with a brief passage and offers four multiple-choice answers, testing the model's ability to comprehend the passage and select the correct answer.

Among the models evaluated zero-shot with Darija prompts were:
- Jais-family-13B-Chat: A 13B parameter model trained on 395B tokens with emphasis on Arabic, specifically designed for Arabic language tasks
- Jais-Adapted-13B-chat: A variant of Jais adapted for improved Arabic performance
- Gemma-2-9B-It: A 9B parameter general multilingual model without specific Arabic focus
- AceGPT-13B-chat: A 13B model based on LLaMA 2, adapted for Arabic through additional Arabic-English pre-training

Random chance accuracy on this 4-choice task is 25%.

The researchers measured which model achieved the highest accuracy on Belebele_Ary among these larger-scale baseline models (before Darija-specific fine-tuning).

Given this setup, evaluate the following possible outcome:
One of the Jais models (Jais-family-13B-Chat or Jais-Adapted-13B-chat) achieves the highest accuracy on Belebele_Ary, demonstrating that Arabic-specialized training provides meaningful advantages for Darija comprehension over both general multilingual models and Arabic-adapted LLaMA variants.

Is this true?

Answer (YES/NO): YES